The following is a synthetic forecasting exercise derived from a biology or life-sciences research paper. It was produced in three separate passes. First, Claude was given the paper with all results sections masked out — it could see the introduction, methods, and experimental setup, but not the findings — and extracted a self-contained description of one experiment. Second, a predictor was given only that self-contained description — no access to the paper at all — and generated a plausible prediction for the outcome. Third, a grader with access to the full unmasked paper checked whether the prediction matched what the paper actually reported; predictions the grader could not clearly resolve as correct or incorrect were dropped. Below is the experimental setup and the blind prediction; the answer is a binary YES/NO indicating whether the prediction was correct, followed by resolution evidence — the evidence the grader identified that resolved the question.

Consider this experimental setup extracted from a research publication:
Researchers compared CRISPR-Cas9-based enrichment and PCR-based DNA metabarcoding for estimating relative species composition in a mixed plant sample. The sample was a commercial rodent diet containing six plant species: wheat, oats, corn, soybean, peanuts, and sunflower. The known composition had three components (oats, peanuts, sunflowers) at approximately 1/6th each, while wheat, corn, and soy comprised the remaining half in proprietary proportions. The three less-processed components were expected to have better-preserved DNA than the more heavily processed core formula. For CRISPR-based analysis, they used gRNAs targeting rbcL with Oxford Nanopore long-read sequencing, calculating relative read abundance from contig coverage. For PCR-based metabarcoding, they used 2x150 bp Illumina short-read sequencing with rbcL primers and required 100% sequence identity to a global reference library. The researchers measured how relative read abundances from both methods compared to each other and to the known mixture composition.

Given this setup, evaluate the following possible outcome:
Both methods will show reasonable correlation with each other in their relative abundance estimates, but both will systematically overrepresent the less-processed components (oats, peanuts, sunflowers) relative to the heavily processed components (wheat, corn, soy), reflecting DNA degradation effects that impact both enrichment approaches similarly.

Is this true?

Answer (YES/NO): NO